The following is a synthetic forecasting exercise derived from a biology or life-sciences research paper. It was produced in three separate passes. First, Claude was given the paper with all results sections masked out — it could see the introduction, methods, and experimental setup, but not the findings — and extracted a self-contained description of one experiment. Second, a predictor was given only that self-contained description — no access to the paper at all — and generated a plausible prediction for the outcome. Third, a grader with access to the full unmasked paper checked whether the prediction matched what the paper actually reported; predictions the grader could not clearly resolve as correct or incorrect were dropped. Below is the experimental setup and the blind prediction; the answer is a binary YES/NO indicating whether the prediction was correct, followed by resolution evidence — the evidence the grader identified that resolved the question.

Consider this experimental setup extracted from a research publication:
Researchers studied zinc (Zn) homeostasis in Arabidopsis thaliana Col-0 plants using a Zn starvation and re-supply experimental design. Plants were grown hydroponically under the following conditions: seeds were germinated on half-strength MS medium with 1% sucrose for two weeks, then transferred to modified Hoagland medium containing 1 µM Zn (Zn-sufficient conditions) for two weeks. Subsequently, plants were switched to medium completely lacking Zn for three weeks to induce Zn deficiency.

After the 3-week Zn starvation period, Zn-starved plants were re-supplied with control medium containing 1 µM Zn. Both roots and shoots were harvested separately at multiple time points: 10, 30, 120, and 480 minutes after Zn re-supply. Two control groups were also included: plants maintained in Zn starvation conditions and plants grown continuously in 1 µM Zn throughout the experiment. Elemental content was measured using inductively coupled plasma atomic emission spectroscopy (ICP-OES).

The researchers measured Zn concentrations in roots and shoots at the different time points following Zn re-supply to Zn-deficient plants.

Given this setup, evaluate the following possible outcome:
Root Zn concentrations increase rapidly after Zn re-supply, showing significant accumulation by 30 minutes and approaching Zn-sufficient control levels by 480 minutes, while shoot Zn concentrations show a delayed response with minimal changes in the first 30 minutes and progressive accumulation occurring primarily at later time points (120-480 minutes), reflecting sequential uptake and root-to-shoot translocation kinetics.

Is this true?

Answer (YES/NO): NO